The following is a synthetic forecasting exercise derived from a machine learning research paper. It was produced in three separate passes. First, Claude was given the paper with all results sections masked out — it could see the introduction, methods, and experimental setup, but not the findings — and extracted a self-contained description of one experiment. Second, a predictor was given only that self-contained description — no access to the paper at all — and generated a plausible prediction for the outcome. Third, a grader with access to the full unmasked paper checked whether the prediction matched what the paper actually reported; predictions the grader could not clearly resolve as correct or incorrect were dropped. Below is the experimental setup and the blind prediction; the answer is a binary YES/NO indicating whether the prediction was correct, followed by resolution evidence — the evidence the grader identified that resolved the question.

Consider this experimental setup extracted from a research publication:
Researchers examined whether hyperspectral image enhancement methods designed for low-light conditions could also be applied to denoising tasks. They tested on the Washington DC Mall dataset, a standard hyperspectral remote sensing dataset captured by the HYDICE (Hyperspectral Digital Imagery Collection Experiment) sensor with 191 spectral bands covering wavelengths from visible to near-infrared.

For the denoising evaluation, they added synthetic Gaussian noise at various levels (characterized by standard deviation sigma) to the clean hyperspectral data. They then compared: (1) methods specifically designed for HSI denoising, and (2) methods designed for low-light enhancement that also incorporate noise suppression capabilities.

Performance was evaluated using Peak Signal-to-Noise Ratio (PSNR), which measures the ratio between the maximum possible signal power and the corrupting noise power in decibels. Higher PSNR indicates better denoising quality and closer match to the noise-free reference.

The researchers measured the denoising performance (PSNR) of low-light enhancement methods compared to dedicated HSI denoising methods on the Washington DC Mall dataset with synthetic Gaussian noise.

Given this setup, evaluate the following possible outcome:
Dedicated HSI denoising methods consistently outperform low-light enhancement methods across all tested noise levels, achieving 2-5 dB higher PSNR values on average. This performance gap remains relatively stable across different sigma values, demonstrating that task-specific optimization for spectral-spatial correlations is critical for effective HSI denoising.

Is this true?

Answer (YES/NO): NO